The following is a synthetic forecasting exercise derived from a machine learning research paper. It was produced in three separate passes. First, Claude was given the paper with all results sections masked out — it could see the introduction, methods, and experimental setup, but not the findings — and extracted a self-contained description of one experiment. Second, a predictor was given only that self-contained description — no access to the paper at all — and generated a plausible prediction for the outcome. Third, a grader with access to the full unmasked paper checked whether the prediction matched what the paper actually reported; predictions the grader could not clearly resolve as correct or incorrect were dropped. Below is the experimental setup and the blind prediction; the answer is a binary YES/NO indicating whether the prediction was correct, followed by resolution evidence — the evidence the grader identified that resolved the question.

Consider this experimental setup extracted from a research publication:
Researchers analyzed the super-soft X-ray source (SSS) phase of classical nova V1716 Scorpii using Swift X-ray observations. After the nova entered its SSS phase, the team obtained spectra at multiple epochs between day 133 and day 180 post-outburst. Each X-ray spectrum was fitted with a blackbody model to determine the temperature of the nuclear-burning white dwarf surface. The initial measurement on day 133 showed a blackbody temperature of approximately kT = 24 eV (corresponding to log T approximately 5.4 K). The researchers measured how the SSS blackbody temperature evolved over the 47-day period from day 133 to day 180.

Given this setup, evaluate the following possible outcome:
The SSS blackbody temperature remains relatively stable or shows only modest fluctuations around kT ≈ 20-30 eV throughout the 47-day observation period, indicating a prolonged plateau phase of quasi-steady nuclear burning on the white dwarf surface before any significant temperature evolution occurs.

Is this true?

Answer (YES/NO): YES